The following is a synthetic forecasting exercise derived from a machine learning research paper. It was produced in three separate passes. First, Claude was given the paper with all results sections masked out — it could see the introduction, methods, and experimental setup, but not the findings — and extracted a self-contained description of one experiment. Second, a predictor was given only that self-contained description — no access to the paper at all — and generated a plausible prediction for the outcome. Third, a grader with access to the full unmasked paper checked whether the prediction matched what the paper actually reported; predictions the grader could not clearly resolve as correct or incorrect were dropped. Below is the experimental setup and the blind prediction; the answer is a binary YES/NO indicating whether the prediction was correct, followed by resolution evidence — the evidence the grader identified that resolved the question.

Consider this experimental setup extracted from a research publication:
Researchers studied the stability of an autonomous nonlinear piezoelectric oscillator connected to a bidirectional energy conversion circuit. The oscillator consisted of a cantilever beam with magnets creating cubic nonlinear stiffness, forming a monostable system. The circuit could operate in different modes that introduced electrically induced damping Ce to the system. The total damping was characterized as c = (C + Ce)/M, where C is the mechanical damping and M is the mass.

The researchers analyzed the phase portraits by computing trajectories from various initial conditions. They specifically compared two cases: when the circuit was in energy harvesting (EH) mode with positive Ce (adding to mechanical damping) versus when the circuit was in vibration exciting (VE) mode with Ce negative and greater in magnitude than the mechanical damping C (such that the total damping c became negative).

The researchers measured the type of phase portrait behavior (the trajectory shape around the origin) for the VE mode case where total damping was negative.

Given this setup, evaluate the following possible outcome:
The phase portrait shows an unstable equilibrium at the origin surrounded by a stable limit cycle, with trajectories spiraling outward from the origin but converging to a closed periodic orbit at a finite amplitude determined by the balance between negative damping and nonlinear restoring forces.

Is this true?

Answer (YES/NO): NO